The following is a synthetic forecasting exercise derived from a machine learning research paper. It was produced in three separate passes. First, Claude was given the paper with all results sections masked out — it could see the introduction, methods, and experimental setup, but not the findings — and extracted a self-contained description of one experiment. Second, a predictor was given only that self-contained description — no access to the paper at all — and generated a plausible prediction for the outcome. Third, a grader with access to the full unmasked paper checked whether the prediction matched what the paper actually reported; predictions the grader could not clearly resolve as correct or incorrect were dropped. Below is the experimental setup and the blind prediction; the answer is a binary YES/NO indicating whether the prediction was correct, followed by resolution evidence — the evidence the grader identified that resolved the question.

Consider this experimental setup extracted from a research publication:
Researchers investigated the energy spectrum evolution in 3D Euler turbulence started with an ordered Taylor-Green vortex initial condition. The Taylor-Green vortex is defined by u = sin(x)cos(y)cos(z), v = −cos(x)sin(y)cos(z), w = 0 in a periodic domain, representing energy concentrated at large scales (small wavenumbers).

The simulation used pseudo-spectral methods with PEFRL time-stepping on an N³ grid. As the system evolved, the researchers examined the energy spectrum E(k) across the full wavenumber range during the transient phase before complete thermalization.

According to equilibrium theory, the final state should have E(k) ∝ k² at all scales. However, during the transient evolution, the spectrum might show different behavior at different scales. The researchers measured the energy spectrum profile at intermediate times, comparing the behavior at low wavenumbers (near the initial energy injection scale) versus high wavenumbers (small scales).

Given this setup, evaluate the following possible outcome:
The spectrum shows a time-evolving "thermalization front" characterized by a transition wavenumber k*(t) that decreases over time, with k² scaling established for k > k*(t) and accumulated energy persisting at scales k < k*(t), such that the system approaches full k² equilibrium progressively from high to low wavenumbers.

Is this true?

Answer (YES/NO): YES